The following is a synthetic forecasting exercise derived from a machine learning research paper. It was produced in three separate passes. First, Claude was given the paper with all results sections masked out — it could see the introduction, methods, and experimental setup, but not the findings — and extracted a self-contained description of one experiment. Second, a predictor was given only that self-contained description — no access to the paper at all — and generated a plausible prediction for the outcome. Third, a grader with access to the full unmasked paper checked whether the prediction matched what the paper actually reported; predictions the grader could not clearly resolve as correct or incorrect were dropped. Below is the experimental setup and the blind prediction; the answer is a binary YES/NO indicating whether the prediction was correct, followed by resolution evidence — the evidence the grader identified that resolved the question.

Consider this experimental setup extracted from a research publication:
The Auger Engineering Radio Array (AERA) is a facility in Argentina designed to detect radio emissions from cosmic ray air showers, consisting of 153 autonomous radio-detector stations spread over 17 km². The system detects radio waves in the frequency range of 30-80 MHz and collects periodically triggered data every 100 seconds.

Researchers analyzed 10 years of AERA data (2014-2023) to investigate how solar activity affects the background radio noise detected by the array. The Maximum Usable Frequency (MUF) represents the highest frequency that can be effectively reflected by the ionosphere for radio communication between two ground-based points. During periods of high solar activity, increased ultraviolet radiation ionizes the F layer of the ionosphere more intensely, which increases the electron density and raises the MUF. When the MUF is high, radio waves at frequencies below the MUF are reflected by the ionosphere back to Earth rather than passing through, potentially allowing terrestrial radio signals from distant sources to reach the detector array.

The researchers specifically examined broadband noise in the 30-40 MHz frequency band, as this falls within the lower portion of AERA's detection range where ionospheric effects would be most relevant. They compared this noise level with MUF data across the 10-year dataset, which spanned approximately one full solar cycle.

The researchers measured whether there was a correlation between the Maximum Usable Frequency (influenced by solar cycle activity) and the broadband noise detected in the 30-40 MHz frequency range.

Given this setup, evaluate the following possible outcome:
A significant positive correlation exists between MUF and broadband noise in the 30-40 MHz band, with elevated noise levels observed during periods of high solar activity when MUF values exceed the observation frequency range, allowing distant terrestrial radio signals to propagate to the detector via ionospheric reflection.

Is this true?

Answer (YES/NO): YES